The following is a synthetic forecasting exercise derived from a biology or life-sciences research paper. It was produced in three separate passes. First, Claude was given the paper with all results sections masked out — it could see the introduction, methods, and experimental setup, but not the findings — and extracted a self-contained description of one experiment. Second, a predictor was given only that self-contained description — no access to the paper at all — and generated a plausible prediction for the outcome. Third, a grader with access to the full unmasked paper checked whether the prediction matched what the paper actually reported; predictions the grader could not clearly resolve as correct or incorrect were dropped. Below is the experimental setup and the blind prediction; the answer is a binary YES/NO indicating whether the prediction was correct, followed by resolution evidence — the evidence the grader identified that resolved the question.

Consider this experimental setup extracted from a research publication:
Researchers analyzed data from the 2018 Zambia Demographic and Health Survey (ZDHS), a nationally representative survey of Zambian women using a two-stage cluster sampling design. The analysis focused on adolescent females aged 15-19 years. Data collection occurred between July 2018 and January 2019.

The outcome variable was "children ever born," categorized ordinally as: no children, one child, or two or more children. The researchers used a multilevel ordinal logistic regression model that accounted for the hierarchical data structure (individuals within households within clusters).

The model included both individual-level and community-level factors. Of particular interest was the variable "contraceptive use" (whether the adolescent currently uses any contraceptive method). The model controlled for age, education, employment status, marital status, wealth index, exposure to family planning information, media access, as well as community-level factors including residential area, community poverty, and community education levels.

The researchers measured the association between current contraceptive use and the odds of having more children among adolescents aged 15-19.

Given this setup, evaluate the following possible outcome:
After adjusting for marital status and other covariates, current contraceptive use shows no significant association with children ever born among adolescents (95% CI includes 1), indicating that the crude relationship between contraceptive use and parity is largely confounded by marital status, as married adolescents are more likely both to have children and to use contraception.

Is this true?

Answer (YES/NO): NO